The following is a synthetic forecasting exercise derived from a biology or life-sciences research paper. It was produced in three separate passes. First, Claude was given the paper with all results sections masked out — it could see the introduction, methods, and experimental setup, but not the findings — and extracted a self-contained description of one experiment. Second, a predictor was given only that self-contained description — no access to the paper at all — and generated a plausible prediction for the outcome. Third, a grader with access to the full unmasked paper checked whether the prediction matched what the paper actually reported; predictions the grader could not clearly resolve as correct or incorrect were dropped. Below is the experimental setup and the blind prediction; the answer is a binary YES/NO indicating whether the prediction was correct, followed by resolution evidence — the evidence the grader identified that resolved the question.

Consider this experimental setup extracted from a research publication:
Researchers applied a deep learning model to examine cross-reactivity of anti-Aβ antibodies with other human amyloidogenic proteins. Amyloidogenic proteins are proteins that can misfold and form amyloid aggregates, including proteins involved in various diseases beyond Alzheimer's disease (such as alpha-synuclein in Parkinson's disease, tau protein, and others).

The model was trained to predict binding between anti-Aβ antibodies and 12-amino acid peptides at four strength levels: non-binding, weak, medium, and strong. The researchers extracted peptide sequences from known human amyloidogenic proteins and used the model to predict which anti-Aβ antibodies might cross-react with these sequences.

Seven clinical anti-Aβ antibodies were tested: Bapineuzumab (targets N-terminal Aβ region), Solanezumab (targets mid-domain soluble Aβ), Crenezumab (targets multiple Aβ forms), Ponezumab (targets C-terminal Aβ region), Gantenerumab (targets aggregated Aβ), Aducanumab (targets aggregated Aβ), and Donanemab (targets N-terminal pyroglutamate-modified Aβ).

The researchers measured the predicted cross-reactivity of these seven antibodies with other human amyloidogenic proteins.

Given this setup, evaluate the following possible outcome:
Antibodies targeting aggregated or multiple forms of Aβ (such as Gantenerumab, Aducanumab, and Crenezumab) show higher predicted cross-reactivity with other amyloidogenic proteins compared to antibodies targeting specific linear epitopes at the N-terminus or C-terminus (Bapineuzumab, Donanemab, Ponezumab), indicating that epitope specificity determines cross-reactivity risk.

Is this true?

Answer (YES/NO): NO